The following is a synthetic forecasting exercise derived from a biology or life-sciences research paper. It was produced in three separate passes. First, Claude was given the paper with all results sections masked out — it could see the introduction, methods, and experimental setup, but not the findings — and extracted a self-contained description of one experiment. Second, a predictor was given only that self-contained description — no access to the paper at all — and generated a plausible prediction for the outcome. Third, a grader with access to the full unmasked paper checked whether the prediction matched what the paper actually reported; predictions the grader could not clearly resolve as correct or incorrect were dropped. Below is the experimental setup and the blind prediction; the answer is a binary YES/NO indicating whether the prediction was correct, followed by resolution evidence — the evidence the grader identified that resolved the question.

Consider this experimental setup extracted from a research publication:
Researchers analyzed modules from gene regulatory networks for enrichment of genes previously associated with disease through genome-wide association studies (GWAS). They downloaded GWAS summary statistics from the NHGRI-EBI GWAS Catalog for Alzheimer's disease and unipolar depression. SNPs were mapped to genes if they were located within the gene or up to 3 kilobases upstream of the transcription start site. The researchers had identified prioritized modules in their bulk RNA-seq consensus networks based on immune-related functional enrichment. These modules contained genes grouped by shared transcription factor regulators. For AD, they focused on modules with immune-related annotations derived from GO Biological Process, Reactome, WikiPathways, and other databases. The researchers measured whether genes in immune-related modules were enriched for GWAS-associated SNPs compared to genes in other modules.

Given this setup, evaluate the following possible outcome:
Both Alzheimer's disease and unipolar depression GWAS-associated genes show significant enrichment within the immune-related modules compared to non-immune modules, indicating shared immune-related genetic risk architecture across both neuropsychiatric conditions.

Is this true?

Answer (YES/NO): NO